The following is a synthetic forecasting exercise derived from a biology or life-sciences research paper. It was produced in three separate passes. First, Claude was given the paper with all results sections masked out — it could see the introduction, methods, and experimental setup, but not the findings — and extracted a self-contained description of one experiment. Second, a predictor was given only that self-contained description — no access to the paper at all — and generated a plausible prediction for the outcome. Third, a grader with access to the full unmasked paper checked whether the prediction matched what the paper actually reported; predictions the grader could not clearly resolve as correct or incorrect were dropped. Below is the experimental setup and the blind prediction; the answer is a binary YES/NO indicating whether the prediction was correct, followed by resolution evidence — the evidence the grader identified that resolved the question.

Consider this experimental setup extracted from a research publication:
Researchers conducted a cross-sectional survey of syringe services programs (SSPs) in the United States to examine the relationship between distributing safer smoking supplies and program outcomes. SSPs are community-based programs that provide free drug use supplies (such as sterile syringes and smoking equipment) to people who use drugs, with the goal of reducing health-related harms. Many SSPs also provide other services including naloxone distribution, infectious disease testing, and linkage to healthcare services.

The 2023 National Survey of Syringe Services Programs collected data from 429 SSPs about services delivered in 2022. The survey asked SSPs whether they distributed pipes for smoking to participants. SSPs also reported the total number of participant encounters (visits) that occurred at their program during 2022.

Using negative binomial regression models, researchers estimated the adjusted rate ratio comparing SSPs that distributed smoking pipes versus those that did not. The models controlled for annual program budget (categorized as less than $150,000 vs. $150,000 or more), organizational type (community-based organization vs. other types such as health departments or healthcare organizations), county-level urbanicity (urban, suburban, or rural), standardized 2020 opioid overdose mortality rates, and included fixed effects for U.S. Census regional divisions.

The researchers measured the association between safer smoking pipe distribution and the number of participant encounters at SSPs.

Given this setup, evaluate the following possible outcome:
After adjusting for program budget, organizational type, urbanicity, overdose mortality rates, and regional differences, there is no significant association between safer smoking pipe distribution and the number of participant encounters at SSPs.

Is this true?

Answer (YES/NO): NO